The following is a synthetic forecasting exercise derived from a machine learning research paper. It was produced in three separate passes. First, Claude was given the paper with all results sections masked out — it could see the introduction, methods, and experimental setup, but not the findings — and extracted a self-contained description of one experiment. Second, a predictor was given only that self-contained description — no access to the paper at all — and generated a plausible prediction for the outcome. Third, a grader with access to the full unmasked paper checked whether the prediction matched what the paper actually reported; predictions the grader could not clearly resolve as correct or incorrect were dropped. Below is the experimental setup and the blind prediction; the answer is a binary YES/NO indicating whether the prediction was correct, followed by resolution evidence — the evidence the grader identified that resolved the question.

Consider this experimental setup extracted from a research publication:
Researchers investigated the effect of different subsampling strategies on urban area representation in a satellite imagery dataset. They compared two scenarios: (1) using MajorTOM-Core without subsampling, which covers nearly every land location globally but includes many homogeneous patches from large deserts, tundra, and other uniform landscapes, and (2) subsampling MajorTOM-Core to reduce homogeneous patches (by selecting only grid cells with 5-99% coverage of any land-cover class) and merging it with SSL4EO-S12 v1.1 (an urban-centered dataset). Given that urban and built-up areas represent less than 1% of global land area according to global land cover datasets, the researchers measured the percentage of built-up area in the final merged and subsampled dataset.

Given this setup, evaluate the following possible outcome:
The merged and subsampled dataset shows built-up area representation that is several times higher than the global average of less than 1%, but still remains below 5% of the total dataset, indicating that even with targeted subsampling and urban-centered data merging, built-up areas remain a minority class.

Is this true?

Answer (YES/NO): YES